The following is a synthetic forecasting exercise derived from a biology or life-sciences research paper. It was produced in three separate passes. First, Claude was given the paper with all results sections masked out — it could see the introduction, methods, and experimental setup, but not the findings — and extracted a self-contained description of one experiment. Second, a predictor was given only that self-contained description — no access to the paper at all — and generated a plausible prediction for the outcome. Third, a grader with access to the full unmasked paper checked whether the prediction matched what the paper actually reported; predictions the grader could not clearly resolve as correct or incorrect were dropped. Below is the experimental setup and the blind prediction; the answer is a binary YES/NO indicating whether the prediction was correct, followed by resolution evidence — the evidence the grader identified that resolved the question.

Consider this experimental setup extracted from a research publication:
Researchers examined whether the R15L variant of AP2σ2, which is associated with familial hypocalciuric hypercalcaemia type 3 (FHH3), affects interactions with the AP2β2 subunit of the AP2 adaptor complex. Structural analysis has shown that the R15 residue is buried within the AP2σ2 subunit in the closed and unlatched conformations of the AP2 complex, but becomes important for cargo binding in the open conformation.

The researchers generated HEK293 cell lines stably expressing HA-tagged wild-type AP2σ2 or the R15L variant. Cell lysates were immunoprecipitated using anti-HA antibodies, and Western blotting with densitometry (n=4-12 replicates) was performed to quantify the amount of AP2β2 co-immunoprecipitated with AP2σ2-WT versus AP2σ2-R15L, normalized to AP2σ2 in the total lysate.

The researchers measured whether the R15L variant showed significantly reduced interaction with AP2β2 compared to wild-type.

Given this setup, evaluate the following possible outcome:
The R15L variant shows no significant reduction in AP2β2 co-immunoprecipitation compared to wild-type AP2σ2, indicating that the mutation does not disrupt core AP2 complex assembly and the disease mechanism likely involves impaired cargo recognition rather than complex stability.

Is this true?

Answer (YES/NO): NO